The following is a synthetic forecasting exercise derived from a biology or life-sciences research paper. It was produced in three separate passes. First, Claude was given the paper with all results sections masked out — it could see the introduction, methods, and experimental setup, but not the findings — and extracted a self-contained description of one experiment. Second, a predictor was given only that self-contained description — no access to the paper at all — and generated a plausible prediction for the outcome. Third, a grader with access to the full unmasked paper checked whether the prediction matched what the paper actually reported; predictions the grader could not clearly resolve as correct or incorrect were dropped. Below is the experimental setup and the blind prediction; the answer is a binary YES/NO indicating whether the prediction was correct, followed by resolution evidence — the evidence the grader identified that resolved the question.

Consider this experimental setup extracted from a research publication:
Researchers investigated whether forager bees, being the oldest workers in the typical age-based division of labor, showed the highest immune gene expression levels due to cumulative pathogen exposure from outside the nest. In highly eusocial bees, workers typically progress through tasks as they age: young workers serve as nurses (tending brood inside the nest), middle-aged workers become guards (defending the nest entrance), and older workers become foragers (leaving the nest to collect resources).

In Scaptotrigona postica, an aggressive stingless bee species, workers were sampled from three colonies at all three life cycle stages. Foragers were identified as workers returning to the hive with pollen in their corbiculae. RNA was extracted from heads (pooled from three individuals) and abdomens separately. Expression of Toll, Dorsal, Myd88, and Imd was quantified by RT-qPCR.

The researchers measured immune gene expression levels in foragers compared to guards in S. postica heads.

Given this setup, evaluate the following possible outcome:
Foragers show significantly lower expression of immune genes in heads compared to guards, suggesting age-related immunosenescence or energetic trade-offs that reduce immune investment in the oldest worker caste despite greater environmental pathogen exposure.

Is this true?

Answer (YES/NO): NO